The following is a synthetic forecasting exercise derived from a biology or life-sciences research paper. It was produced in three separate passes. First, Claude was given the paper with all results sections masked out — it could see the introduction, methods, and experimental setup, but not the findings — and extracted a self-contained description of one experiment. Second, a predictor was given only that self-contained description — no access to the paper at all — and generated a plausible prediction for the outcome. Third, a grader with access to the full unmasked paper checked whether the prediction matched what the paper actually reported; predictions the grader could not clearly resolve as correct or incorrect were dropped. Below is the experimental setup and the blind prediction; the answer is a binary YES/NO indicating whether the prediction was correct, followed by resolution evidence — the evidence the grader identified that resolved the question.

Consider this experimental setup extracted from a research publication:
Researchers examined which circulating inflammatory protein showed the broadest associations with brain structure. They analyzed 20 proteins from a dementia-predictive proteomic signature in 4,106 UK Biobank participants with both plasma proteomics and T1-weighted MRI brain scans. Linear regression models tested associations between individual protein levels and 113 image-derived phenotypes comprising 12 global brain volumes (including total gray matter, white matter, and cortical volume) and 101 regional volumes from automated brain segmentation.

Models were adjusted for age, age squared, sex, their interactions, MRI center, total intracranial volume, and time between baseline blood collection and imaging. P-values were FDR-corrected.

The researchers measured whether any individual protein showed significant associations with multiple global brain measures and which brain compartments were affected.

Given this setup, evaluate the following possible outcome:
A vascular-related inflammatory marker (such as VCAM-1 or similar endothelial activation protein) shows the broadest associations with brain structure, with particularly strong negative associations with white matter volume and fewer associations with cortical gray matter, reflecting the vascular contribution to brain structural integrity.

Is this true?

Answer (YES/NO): NO